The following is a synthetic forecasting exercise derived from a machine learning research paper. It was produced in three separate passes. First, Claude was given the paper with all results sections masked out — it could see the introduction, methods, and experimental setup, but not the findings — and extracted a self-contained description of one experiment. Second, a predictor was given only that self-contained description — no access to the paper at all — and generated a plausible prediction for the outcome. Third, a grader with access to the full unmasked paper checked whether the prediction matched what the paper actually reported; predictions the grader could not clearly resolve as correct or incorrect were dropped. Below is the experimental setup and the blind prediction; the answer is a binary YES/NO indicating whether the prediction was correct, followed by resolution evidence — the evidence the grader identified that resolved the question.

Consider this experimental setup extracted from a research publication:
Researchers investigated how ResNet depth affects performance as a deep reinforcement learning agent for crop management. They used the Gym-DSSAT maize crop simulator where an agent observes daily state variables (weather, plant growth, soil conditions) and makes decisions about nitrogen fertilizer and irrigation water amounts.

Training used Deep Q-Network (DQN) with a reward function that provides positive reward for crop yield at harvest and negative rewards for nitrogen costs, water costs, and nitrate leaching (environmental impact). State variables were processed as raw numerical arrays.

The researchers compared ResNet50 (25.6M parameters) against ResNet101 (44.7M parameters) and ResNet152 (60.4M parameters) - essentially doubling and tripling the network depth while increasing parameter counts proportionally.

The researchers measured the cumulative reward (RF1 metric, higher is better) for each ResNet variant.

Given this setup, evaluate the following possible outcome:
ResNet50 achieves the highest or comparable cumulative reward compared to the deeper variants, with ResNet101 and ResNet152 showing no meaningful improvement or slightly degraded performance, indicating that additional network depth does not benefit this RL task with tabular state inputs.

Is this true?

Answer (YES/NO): YES